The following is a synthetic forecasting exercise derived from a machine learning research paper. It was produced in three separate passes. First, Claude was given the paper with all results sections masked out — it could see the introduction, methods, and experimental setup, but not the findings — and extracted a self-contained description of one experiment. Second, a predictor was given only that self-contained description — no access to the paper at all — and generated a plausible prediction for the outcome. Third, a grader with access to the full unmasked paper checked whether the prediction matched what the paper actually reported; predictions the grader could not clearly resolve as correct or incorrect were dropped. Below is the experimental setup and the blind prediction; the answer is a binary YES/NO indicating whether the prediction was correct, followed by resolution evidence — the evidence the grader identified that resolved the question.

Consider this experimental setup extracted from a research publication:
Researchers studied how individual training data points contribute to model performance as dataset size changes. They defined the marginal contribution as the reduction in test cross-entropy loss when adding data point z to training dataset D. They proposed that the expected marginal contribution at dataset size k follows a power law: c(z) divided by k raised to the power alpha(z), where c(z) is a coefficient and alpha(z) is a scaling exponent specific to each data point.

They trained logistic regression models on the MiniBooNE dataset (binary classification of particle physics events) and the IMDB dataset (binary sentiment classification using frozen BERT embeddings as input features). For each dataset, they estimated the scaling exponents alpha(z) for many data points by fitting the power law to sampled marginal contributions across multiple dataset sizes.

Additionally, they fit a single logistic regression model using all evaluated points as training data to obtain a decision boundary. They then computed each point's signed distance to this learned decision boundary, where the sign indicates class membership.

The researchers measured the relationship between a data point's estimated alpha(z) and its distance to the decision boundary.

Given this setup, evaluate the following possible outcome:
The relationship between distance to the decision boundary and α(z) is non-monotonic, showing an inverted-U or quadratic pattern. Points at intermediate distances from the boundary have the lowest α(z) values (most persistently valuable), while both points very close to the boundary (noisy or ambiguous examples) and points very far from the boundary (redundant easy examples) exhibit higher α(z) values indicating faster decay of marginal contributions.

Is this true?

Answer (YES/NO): NO